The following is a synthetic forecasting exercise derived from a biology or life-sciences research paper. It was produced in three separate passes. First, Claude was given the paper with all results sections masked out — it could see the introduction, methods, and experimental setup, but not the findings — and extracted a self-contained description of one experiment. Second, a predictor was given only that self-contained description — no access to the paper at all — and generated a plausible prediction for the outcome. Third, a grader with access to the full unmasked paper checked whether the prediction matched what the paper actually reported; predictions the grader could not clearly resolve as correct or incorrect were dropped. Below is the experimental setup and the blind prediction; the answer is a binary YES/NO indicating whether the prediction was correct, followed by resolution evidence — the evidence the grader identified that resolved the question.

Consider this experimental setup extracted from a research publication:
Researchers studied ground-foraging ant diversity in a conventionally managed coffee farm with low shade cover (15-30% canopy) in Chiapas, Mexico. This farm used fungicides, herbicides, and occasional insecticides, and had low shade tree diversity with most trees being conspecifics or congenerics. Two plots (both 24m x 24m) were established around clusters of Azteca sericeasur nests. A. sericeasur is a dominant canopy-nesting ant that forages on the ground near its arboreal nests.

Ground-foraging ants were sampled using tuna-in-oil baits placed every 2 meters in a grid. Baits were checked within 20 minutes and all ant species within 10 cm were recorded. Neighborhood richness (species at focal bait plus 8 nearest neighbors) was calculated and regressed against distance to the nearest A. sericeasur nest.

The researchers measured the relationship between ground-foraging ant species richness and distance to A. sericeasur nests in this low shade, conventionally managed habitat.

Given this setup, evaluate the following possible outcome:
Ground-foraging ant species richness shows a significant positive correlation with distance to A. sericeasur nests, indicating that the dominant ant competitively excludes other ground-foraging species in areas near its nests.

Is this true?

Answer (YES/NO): NO